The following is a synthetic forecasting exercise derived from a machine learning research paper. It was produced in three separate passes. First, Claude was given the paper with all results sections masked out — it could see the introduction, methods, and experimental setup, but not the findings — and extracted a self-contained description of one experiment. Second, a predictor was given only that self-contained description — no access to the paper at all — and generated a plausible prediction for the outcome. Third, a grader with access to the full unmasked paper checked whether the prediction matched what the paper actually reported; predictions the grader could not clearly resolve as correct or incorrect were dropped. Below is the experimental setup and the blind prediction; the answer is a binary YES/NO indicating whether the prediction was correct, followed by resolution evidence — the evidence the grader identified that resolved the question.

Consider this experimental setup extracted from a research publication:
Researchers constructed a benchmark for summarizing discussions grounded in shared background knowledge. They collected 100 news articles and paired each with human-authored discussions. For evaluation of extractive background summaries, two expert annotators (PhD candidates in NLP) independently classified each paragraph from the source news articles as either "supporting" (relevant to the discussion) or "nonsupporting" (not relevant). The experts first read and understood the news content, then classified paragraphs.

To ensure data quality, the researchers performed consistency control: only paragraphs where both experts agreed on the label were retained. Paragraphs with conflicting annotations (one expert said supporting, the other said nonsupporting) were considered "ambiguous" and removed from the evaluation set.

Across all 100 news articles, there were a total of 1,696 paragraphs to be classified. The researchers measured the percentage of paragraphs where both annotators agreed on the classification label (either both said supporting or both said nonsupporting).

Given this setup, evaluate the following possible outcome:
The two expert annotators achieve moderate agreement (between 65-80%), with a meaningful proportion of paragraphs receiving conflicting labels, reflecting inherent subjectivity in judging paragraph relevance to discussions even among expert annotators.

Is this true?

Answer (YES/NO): NO